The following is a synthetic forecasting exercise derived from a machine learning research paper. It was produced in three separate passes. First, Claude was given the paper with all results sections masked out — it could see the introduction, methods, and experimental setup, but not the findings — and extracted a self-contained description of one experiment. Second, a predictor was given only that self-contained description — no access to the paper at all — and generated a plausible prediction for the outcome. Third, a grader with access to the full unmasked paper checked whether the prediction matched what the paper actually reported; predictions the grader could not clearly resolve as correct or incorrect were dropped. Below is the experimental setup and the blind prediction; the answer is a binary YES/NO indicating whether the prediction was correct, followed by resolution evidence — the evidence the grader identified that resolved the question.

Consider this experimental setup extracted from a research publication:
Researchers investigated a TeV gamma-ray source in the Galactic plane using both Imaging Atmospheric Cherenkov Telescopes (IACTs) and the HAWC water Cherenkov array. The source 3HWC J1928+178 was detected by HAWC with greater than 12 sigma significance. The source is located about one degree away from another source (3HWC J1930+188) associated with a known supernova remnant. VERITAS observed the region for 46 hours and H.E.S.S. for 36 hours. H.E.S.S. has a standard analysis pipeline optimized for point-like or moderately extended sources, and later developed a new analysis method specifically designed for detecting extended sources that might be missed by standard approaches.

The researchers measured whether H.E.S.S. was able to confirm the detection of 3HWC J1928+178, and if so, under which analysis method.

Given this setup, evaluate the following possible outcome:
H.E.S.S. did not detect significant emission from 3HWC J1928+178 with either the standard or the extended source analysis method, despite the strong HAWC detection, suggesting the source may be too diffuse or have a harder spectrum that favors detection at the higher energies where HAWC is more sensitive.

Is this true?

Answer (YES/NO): NO